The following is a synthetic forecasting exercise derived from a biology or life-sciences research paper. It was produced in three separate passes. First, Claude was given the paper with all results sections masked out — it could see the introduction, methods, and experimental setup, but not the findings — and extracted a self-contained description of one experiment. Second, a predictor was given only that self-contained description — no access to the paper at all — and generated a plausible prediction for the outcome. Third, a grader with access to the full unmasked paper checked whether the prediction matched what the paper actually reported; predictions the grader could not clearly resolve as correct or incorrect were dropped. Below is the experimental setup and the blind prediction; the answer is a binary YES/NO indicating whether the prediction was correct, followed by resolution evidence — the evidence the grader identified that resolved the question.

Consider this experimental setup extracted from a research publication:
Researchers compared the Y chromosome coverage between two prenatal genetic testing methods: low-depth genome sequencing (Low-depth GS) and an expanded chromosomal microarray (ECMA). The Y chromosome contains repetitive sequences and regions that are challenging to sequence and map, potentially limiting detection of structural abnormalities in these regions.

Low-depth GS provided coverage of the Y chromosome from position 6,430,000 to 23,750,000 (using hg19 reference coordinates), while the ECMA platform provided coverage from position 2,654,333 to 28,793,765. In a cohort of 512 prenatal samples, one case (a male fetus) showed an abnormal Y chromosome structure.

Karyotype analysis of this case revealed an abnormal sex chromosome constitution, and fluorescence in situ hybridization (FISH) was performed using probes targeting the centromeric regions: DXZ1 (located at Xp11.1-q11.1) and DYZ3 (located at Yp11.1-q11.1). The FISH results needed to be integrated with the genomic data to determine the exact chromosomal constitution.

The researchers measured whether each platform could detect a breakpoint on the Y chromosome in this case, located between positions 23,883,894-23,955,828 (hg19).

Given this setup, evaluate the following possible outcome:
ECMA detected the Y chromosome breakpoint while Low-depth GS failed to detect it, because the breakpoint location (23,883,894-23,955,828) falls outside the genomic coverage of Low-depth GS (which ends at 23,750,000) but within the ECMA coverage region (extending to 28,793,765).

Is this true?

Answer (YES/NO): YES